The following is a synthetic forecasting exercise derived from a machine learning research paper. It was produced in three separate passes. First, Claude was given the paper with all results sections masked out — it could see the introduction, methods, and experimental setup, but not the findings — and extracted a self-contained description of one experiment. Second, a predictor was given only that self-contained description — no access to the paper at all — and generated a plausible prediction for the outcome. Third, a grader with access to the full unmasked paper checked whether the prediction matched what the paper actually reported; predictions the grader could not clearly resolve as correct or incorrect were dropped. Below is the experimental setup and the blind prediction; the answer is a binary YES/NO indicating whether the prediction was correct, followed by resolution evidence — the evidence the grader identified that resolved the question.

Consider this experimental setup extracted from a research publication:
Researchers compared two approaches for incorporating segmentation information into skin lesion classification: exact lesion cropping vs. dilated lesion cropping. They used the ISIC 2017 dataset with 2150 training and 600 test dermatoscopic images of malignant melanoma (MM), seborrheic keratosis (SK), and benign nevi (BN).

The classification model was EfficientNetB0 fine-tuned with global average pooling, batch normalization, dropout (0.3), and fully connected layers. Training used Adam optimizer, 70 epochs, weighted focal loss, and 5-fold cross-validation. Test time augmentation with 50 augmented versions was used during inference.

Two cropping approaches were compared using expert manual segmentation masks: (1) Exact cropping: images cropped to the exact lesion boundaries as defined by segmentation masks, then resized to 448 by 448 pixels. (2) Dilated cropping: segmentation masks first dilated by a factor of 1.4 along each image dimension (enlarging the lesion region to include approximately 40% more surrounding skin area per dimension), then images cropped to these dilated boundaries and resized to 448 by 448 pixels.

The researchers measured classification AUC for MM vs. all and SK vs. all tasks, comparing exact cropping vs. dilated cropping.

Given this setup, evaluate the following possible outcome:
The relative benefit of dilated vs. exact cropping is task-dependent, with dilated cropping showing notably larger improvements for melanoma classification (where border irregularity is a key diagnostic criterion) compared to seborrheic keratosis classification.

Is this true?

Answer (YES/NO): NO